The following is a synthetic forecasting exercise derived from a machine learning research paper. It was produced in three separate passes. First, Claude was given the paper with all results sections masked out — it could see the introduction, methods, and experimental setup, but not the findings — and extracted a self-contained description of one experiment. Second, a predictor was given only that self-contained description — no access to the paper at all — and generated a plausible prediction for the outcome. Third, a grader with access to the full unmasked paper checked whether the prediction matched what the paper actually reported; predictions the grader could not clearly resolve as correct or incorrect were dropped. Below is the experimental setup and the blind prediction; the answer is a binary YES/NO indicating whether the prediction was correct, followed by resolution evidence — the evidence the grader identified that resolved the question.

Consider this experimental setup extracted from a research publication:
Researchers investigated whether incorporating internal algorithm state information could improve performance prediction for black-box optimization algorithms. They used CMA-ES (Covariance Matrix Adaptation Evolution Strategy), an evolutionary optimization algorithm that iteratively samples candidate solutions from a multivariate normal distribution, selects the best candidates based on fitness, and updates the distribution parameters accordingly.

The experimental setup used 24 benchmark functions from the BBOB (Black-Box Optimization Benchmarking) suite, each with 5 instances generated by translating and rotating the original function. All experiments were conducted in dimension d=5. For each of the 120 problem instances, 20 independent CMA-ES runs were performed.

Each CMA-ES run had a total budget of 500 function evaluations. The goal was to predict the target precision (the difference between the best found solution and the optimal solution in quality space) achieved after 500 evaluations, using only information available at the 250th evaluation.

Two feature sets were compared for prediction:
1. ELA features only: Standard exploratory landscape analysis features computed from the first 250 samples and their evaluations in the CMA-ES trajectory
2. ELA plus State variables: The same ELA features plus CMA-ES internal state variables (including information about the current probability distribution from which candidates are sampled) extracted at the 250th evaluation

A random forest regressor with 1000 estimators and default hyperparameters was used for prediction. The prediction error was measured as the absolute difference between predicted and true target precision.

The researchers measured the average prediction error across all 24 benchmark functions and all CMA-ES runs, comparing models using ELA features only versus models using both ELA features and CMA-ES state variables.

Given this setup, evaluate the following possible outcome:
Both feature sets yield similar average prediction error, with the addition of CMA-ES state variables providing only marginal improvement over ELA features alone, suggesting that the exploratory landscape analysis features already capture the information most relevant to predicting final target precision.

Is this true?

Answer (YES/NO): YES